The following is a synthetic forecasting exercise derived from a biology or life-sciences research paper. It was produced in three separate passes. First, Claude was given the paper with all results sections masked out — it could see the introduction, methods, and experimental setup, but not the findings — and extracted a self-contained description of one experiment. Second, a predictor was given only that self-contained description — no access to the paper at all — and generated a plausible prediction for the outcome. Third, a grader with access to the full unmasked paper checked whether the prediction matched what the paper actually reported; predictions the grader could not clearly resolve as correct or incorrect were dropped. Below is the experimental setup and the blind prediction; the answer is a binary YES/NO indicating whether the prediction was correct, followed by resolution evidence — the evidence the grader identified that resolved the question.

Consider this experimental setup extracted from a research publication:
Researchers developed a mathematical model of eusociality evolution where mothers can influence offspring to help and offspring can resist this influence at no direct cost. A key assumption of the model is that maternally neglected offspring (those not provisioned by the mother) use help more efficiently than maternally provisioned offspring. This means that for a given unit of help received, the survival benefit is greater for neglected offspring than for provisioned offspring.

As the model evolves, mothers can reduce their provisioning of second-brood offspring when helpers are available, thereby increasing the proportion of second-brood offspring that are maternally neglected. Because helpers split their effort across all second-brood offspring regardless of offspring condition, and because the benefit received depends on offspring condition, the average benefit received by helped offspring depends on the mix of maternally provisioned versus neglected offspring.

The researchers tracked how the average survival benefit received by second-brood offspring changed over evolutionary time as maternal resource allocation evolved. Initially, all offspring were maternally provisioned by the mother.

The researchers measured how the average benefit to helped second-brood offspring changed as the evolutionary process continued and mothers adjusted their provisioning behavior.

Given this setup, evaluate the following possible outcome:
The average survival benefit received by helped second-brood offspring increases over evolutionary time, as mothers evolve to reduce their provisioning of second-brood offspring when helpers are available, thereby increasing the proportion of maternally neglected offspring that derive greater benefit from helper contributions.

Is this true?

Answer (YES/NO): YES